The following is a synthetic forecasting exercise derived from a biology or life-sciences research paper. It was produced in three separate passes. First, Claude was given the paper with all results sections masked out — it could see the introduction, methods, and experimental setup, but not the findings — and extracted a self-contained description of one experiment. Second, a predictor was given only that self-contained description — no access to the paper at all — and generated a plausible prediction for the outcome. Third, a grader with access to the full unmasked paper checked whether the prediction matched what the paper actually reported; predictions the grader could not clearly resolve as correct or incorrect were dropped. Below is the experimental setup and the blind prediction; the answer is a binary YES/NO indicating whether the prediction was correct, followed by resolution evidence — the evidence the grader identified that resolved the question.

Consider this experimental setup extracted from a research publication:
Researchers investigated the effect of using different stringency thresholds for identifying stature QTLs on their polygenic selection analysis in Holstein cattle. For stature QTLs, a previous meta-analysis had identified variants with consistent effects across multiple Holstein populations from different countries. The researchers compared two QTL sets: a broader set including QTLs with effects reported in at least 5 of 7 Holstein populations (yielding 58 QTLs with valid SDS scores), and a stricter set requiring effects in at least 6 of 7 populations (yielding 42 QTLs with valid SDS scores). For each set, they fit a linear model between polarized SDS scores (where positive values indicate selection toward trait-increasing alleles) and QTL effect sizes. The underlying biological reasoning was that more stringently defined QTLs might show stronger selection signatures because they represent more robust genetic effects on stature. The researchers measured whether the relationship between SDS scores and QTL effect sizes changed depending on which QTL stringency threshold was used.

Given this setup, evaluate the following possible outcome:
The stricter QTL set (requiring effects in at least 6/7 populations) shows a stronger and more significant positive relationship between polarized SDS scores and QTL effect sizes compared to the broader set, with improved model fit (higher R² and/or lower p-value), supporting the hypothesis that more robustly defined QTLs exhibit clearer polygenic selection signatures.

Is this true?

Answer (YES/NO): NO